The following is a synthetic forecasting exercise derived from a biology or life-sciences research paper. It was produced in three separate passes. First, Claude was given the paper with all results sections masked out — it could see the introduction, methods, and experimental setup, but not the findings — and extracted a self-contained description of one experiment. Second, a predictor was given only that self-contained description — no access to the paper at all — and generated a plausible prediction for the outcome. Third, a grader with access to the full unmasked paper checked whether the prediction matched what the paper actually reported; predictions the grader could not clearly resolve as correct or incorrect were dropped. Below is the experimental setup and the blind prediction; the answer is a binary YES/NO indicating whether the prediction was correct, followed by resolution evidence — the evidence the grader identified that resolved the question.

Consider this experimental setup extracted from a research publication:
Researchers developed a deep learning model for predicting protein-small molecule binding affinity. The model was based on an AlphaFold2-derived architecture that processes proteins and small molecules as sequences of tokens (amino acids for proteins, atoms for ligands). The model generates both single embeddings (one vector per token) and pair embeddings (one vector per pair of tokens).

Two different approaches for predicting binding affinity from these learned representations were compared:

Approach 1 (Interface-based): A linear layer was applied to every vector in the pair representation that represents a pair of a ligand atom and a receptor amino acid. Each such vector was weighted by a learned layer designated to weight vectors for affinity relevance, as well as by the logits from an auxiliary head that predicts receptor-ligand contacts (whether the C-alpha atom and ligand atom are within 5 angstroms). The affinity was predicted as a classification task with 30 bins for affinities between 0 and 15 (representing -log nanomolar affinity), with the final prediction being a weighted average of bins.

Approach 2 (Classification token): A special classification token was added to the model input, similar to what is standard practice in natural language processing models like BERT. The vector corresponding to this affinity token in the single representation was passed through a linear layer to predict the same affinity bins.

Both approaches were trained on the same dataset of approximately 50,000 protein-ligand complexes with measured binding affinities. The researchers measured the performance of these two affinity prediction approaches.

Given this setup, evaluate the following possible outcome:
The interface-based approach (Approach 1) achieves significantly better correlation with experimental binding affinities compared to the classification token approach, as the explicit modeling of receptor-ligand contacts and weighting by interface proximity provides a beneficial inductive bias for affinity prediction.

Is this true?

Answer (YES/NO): NO